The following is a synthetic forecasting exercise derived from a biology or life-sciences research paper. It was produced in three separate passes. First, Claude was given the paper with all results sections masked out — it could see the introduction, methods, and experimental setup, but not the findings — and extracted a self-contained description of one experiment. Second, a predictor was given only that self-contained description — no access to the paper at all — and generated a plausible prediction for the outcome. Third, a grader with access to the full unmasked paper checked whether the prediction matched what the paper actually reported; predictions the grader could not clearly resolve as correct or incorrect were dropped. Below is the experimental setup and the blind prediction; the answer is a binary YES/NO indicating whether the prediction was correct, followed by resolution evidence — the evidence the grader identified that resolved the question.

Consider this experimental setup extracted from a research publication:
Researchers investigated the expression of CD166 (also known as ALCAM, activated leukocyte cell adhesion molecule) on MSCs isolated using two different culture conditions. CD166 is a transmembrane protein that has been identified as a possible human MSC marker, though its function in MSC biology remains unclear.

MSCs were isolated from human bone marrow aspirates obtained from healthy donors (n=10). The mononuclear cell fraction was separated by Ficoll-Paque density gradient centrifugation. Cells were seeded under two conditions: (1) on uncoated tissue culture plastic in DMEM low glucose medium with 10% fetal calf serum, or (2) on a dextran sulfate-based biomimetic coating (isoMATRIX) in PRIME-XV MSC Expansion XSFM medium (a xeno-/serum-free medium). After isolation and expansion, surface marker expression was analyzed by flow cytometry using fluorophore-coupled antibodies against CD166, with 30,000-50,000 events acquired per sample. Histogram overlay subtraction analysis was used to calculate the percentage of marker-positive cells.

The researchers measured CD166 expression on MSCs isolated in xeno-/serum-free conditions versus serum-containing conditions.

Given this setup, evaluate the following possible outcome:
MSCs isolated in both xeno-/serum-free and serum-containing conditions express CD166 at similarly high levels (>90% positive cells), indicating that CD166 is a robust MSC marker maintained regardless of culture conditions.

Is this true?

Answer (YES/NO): NO